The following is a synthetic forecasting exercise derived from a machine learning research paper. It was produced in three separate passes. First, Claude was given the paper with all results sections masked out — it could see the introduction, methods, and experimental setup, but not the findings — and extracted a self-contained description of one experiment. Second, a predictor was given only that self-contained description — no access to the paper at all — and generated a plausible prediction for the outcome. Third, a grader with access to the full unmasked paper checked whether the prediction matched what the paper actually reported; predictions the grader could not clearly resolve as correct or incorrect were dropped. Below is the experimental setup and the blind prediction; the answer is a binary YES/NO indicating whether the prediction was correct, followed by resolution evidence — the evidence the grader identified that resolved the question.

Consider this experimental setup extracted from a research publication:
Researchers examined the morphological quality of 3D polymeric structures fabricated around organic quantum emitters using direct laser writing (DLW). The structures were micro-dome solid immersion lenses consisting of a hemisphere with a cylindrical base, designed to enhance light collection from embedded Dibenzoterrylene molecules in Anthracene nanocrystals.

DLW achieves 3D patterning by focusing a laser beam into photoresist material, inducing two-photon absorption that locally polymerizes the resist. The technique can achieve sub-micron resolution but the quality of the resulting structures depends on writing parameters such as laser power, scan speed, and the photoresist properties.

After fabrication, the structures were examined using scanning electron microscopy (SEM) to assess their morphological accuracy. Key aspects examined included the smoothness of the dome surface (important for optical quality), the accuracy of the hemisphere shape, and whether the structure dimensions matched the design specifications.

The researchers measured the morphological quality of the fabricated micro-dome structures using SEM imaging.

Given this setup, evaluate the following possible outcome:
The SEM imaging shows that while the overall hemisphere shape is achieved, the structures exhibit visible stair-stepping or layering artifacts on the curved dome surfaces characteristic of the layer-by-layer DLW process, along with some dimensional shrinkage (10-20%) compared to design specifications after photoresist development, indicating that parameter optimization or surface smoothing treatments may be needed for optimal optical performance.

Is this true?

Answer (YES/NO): NO